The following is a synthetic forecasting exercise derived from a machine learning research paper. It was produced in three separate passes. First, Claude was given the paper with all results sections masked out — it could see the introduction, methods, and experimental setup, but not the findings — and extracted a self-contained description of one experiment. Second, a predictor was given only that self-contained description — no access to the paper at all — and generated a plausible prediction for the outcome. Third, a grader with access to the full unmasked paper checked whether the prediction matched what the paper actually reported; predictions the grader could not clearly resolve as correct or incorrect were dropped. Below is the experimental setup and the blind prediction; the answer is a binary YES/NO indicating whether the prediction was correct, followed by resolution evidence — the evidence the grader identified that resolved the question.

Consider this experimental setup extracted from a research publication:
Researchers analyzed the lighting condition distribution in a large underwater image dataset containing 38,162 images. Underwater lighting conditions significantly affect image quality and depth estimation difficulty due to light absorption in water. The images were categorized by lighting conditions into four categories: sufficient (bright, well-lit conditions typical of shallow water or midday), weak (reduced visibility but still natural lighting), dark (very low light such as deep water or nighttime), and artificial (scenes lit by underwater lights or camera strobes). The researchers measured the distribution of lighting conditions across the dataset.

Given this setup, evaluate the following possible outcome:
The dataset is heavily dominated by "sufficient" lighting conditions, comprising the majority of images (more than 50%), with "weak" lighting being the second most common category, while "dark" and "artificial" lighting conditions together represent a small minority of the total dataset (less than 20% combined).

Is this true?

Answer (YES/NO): YES